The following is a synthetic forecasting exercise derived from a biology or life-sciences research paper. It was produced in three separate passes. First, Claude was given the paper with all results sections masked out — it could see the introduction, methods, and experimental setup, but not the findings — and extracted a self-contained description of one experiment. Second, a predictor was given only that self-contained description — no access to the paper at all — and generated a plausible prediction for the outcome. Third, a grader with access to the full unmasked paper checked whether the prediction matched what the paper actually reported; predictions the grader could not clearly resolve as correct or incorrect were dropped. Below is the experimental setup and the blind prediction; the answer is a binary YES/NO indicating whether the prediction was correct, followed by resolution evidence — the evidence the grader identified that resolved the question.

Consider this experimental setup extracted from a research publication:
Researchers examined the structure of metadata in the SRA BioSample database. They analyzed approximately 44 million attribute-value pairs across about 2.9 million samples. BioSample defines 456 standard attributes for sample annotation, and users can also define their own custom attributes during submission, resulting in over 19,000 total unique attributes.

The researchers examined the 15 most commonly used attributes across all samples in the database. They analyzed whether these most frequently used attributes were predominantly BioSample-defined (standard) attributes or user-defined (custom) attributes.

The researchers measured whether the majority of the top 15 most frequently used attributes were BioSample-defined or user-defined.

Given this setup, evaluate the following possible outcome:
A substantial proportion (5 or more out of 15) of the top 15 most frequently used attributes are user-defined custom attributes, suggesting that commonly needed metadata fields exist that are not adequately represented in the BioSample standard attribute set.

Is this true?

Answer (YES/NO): YES